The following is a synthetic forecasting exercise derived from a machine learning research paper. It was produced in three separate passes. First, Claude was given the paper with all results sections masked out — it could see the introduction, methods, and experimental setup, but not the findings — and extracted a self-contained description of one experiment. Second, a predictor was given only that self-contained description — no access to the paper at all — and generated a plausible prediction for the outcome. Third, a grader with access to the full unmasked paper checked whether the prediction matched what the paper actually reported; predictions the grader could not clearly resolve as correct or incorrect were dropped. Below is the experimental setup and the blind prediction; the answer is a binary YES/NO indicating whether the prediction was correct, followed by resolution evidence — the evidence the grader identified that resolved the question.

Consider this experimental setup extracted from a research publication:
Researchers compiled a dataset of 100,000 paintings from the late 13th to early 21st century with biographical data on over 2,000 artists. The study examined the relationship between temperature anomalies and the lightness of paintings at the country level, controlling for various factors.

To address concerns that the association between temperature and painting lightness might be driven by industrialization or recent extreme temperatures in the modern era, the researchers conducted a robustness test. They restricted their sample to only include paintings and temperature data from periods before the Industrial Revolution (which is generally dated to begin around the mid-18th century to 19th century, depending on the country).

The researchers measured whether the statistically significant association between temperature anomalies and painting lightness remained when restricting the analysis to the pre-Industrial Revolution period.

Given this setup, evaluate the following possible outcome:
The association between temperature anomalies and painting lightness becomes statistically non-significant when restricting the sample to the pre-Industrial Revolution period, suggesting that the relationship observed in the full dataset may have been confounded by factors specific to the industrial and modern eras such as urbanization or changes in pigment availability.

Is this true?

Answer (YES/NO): NO